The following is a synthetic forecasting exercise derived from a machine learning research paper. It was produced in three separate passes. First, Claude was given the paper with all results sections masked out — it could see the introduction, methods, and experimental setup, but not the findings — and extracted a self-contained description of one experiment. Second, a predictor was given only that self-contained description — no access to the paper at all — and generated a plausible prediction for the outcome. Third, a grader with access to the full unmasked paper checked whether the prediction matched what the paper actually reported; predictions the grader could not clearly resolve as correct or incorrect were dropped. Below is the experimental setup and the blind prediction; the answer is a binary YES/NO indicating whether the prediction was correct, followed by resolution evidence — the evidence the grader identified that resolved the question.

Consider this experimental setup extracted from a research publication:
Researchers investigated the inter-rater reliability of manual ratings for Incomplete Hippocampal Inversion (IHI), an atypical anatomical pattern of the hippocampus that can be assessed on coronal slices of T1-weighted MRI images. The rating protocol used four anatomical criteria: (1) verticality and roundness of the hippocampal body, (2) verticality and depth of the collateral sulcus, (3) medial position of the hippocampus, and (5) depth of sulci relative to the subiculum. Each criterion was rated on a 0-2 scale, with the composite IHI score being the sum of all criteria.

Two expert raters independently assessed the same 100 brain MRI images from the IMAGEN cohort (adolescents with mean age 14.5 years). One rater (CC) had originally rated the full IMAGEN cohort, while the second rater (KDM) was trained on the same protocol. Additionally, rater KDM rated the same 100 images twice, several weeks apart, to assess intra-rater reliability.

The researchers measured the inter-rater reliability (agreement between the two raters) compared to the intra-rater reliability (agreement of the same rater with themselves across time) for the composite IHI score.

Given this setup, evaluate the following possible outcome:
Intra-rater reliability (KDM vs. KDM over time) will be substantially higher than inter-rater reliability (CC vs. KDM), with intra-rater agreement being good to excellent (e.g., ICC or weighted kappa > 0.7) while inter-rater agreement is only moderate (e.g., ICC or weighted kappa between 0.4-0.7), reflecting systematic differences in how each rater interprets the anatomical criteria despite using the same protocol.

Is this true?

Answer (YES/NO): NO